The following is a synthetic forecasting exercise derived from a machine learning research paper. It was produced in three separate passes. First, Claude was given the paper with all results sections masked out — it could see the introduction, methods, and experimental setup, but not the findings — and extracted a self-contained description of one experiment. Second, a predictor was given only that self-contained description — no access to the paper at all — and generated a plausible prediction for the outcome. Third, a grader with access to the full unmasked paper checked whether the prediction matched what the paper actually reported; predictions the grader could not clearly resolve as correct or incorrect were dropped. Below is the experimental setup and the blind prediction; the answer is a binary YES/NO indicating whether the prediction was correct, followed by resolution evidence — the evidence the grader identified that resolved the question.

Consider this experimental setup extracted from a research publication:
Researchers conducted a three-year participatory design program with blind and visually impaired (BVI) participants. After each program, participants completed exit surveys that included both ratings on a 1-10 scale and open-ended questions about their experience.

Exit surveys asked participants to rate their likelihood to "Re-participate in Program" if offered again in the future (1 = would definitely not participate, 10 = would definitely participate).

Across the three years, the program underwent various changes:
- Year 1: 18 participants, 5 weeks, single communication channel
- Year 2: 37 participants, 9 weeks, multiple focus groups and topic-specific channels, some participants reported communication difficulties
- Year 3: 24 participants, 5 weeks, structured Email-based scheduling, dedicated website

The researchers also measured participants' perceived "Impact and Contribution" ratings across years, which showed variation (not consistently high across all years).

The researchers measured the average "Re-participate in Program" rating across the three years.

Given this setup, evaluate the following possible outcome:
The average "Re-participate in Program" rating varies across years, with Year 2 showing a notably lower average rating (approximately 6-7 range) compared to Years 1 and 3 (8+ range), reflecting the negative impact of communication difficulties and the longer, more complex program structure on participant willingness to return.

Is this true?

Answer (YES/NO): NO